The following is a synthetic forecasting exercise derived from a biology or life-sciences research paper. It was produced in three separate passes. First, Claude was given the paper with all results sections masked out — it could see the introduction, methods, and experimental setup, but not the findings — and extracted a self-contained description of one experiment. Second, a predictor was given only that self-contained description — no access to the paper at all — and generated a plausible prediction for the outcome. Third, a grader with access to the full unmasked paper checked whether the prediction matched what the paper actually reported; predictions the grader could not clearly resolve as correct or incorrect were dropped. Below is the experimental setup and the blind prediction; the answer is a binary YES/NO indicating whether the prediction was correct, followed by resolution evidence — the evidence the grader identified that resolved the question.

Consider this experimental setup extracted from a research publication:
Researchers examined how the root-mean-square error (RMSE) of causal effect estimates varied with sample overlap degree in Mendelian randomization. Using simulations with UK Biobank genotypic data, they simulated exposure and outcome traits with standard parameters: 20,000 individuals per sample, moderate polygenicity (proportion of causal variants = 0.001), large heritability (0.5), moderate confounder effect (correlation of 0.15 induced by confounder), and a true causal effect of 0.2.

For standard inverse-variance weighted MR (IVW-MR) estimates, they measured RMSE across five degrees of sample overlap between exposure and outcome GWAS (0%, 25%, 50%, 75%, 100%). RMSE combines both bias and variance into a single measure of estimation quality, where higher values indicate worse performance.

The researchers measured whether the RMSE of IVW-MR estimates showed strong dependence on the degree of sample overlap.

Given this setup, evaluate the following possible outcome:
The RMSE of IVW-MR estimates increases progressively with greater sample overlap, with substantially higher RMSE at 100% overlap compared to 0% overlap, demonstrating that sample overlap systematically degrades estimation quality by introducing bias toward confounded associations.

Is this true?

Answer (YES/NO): NO